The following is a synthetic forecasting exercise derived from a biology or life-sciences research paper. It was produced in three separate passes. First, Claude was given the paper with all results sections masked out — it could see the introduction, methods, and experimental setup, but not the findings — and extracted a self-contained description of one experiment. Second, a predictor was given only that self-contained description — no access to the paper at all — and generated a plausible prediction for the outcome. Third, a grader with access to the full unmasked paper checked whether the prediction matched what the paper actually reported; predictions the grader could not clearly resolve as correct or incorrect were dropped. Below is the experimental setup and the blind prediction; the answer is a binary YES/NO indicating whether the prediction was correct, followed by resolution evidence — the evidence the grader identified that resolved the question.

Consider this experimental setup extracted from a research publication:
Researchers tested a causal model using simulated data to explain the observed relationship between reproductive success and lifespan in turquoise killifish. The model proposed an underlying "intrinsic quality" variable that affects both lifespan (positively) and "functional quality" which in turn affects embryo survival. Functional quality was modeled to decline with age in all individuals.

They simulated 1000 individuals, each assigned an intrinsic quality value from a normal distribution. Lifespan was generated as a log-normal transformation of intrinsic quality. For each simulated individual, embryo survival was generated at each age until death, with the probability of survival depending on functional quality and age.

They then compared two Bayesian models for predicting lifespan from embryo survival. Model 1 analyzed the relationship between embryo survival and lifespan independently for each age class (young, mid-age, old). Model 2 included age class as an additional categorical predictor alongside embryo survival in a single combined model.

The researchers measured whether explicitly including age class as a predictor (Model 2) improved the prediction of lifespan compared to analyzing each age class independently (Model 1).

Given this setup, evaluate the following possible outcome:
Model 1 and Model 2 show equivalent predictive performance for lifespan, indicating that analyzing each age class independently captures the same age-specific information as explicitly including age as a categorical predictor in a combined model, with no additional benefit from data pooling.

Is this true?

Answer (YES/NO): NO